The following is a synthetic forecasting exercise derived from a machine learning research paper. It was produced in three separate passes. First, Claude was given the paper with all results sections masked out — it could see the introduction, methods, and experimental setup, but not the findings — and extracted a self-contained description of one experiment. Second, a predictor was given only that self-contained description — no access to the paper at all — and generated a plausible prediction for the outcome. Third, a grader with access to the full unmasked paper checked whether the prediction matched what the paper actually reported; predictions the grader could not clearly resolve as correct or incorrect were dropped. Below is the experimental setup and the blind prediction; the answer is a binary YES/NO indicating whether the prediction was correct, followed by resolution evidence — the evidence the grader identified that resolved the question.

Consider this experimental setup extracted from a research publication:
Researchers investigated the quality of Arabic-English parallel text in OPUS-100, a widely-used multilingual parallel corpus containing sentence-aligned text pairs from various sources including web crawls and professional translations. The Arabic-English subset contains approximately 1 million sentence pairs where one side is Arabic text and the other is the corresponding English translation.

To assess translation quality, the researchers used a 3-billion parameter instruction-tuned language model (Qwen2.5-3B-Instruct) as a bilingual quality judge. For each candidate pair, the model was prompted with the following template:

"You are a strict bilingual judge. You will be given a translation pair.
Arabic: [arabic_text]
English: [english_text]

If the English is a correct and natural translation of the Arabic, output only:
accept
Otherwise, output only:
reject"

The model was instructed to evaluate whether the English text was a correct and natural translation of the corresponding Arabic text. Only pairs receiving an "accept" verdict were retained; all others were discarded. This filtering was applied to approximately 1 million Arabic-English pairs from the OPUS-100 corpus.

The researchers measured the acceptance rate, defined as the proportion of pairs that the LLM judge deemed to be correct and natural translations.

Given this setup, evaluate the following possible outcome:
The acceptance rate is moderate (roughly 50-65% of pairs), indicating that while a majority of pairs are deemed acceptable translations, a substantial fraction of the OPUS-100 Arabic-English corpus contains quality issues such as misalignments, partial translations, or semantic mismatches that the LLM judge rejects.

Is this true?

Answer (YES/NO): NO